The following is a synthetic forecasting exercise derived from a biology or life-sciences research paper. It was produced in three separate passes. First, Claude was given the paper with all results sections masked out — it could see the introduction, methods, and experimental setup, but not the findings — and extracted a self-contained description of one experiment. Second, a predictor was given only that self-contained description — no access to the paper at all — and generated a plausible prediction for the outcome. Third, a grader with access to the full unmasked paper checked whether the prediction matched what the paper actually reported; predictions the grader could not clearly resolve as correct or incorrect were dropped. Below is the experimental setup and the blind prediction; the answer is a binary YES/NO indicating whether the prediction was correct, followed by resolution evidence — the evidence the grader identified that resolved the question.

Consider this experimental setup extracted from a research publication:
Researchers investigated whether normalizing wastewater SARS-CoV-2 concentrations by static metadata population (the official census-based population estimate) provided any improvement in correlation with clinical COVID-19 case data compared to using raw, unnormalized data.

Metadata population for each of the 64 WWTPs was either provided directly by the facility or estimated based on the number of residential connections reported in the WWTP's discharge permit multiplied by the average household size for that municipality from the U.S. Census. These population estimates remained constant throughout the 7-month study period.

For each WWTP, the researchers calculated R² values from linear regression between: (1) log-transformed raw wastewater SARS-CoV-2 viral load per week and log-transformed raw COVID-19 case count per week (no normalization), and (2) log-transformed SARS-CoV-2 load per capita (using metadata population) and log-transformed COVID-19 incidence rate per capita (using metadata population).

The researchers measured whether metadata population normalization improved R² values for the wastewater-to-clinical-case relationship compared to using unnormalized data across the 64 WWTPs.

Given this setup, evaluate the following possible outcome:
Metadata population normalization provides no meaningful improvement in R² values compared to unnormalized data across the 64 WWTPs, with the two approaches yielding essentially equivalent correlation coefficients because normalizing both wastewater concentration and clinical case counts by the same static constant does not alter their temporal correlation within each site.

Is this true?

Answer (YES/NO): YES